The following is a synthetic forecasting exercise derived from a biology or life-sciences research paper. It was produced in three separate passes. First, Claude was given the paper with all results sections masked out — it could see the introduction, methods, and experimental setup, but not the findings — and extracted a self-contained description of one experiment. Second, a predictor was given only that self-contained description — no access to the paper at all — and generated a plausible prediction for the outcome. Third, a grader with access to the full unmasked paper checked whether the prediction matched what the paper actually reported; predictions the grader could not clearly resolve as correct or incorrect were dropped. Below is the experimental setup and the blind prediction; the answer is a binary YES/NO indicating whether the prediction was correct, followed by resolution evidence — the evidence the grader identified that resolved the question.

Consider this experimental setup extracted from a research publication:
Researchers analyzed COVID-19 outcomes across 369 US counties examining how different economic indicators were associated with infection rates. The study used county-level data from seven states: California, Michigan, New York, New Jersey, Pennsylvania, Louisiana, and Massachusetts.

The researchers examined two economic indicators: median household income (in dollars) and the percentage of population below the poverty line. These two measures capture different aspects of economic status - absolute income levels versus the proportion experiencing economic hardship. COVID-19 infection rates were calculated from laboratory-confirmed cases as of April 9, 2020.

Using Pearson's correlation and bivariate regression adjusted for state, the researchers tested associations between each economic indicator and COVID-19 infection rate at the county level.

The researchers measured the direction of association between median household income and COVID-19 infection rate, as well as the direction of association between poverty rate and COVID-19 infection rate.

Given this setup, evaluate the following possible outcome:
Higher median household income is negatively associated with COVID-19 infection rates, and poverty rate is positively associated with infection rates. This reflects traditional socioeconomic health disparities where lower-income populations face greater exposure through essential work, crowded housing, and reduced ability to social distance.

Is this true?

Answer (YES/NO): NO